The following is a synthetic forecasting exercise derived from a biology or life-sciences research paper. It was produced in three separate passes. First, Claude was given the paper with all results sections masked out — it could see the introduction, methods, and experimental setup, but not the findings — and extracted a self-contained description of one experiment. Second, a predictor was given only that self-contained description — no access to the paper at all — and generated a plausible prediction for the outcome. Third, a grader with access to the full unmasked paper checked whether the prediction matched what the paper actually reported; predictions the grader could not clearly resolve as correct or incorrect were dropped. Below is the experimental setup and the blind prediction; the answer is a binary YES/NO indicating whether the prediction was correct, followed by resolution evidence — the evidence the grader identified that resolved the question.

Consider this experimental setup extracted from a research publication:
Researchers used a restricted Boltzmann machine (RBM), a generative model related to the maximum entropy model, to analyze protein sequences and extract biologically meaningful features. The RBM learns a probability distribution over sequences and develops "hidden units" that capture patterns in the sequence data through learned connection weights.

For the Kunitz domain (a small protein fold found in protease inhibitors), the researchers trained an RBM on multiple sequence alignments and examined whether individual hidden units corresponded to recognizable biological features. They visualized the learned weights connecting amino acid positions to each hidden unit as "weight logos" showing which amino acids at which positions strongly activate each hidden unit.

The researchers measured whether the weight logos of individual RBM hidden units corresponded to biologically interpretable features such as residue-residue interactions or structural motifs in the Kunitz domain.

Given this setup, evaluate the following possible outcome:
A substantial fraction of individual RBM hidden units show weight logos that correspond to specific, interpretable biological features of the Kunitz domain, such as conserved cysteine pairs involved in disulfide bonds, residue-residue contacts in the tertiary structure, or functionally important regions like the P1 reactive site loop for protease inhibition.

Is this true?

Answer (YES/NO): NO